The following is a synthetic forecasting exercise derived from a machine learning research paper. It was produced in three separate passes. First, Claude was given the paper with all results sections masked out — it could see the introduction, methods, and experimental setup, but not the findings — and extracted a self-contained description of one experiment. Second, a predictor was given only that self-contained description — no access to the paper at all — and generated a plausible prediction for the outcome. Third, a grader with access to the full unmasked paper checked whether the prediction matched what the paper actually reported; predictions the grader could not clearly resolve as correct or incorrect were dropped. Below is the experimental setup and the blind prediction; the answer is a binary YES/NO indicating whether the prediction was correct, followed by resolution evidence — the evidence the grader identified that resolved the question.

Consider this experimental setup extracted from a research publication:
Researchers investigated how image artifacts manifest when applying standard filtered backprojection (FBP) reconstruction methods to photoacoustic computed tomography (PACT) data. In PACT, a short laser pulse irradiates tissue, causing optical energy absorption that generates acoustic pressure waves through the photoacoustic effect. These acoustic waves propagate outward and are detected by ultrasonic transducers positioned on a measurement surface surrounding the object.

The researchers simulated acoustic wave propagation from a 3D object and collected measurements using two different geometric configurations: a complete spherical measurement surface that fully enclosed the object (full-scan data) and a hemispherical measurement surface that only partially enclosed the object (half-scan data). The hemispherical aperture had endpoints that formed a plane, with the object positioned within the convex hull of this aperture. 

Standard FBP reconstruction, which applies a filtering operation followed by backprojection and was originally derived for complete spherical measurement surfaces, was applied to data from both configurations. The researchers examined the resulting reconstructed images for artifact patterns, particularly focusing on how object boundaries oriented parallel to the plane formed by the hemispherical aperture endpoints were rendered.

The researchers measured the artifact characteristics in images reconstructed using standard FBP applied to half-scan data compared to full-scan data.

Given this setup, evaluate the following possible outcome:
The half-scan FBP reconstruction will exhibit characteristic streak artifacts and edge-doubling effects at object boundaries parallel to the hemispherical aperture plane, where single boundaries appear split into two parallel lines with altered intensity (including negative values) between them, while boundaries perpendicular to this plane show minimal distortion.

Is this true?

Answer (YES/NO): NO